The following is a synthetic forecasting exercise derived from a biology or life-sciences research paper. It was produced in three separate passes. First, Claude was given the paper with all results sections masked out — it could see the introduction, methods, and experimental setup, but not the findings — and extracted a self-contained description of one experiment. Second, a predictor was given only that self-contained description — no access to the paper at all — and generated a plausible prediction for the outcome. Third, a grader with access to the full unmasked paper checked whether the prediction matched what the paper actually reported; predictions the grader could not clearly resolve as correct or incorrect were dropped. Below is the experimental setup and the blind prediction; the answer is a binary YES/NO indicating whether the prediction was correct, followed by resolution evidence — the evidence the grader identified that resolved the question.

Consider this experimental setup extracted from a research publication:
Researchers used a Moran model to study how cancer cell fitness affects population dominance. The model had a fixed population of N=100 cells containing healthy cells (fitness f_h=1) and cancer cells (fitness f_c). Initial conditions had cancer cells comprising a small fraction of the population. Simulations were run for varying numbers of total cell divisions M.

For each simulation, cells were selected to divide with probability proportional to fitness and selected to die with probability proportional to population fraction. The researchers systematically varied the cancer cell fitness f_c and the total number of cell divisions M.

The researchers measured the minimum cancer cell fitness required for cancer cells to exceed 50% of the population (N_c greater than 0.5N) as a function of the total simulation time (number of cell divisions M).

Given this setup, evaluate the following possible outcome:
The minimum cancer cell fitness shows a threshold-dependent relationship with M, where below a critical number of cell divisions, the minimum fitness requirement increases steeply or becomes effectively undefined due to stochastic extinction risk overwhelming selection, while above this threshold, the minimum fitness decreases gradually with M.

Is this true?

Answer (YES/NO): YES